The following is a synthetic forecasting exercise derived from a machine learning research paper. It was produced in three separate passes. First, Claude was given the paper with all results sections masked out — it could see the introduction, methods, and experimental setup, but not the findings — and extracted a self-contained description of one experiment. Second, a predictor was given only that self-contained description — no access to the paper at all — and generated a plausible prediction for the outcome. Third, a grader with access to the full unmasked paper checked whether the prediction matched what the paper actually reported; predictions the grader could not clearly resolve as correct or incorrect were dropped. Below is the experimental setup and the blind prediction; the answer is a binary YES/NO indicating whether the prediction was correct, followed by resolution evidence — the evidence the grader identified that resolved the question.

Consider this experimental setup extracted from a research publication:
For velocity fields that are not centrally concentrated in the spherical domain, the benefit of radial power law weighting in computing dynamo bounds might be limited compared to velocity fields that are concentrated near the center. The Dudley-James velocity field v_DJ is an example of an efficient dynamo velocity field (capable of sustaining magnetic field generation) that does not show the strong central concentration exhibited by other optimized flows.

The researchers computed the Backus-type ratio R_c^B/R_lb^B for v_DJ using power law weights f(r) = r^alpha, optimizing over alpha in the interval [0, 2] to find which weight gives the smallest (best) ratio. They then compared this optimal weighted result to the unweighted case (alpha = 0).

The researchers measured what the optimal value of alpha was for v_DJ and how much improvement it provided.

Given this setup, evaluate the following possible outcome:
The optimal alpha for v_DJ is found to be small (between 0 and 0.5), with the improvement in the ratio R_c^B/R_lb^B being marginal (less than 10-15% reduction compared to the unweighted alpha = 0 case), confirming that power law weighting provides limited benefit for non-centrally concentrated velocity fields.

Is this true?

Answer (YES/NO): YES